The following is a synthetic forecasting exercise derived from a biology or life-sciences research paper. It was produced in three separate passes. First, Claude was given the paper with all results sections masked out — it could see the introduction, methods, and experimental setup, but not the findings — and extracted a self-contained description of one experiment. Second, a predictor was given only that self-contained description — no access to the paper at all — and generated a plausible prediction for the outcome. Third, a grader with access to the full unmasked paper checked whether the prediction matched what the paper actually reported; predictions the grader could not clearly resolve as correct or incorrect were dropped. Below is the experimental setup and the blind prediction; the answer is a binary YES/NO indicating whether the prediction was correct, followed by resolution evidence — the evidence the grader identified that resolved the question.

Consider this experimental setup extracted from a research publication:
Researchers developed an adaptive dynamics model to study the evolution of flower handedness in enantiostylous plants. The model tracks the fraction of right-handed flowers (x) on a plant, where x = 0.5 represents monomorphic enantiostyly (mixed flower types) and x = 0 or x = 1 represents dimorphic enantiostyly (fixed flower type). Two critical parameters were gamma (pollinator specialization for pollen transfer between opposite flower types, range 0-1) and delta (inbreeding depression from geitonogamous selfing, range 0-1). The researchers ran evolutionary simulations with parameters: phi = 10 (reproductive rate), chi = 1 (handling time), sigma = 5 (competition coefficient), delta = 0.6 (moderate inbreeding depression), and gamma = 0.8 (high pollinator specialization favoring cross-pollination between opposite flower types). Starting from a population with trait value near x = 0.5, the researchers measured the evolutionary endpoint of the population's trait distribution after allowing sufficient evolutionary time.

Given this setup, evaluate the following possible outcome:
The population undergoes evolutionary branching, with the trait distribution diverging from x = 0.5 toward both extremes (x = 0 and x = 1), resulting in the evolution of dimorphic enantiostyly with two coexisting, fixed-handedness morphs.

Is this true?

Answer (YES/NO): NO